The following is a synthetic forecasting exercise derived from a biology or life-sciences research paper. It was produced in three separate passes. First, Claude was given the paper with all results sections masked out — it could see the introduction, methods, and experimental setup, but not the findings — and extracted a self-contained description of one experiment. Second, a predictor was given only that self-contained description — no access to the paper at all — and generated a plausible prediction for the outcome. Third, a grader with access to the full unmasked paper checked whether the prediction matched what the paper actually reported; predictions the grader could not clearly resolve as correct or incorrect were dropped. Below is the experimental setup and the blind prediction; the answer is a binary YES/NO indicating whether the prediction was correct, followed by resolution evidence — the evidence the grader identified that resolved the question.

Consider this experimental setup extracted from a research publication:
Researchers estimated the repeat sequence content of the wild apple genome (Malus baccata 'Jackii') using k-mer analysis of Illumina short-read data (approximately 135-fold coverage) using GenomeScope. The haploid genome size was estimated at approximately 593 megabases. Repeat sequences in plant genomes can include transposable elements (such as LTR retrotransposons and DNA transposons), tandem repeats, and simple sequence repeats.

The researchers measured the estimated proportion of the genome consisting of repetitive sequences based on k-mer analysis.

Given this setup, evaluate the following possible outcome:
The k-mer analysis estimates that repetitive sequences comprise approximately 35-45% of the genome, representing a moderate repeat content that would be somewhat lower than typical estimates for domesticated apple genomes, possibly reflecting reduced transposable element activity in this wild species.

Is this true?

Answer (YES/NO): NO